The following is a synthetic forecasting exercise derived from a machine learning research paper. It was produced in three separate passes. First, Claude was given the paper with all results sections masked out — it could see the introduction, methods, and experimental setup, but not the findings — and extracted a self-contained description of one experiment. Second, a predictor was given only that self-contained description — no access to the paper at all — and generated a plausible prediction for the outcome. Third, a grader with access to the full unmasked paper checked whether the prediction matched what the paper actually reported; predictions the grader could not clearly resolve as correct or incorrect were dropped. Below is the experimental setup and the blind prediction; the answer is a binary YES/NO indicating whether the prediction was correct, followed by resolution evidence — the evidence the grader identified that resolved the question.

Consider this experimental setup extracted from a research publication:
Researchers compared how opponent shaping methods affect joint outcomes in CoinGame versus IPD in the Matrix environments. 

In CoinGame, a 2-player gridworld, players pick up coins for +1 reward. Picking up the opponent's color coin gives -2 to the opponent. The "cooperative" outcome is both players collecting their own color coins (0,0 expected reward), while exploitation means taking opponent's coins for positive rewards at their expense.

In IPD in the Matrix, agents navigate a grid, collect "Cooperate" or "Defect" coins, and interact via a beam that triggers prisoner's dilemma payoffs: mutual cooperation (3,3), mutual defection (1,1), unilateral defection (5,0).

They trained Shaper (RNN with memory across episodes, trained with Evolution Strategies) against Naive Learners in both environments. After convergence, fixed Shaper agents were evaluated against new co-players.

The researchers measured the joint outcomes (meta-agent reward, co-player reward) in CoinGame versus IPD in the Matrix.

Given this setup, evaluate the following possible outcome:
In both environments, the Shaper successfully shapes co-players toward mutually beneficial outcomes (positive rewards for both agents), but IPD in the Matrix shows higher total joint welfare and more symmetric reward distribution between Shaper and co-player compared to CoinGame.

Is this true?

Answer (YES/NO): NO